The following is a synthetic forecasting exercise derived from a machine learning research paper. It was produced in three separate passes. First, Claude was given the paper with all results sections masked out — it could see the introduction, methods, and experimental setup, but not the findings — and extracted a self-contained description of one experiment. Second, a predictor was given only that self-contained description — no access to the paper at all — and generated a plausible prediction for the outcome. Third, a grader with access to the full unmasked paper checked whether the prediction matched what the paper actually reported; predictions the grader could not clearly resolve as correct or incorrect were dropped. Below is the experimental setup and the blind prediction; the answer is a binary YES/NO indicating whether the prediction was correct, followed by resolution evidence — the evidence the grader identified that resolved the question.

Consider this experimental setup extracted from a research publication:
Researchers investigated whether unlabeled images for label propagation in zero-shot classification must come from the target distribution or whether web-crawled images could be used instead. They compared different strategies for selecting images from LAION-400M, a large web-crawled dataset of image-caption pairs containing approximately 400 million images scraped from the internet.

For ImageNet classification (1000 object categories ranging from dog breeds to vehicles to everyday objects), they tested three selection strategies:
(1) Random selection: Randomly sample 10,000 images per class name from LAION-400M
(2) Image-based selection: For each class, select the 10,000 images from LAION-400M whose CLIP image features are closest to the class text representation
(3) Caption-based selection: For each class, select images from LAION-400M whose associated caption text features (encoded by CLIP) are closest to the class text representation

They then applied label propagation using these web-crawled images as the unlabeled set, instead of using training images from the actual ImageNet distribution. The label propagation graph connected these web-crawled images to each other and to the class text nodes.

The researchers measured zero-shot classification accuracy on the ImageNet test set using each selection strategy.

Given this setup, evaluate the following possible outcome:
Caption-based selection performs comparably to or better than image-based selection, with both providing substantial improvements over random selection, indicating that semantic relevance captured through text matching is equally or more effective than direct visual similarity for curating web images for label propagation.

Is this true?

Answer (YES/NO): YES